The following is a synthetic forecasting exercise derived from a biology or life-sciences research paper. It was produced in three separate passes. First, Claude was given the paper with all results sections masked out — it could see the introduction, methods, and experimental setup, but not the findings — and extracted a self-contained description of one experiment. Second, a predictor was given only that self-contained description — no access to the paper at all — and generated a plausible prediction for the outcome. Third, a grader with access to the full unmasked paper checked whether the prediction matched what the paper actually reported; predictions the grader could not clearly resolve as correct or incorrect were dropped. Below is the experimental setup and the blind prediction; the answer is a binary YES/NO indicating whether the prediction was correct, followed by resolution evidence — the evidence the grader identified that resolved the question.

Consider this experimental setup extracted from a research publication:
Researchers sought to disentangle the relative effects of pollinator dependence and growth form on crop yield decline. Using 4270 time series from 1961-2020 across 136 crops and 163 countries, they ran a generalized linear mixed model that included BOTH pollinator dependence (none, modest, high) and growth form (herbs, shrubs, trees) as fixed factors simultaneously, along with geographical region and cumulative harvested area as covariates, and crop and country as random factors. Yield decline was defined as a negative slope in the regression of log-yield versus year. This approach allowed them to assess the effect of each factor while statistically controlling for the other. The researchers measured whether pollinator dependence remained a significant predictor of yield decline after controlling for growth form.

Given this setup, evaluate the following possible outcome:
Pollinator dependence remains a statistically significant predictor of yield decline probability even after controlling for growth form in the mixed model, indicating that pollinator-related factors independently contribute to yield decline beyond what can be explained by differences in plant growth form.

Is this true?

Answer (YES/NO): NO